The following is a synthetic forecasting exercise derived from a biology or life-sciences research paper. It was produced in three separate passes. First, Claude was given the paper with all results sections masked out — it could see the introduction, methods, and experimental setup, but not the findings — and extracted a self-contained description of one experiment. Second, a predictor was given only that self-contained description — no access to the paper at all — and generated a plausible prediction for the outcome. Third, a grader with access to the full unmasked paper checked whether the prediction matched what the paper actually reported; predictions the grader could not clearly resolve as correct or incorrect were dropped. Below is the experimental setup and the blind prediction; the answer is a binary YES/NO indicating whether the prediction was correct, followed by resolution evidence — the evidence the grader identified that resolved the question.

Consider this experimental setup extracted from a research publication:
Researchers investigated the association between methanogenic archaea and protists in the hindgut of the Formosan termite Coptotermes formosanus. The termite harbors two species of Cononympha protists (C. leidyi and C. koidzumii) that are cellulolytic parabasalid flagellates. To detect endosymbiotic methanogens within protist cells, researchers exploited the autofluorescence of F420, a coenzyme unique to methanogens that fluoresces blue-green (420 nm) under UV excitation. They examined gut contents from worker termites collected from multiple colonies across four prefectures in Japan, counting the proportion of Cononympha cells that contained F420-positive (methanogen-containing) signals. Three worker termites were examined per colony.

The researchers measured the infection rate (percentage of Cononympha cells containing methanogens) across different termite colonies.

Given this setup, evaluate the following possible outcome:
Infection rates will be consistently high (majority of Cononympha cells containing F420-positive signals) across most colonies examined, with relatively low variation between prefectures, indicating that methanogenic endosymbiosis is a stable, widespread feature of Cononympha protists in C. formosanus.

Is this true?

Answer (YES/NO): NO